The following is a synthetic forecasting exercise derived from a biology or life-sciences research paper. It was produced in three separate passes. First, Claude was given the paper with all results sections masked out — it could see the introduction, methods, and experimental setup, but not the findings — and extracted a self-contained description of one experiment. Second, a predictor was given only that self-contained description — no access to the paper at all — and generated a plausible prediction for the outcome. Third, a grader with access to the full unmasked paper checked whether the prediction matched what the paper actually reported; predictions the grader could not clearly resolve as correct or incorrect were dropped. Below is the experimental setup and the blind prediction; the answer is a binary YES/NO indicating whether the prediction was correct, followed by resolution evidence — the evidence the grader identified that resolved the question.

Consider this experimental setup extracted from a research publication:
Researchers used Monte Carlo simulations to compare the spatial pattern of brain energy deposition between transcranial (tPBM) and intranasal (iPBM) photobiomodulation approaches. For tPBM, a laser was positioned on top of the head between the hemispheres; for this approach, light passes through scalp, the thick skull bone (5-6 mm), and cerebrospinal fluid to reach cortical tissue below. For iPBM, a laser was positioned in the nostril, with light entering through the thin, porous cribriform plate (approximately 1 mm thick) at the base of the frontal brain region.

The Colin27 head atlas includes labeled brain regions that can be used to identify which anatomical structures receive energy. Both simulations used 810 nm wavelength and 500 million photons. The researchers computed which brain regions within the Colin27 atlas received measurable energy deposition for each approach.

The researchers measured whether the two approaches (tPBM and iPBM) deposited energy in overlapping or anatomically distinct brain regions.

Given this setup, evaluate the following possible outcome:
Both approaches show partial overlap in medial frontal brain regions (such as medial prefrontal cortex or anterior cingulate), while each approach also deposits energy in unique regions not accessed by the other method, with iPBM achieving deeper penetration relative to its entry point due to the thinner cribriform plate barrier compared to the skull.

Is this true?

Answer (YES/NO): NO